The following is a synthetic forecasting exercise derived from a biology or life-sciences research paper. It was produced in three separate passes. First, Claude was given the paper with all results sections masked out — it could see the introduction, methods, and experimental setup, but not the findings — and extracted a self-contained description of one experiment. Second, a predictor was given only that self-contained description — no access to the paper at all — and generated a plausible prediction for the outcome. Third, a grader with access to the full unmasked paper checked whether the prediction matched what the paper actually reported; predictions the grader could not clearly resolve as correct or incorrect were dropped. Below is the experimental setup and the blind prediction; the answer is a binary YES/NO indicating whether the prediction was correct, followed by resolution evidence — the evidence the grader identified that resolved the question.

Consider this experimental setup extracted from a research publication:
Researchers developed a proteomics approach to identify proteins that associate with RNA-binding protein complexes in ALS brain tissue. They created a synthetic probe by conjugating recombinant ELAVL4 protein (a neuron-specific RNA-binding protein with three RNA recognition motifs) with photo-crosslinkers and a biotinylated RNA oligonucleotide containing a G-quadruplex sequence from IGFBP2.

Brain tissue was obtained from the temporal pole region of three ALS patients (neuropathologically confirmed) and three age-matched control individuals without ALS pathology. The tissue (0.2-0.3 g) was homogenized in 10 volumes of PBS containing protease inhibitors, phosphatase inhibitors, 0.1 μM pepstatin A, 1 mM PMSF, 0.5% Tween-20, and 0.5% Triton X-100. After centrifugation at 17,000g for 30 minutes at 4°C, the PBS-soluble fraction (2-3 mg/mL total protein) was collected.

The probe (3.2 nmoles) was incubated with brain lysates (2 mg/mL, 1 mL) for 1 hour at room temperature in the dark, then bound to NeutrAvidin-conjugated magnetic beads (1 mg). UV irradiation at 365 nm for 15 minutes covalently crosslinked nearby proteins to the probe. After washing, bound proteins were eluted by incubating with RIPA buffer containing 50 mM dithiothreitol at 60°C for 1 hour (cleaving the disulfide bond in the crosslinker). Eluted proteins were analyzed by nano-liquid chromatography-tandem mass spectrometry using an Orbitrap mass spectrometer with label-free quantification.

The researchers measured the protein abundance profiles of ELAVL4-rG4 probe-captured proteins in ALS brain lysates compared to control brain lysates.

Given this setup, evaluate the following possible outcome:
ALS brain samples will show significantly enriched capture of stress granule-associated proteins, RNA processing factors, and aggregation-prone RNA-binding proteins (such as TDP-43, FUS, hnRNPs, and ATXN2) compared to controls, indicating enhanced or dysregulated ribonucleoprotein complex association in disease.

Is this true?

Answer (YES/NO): NO